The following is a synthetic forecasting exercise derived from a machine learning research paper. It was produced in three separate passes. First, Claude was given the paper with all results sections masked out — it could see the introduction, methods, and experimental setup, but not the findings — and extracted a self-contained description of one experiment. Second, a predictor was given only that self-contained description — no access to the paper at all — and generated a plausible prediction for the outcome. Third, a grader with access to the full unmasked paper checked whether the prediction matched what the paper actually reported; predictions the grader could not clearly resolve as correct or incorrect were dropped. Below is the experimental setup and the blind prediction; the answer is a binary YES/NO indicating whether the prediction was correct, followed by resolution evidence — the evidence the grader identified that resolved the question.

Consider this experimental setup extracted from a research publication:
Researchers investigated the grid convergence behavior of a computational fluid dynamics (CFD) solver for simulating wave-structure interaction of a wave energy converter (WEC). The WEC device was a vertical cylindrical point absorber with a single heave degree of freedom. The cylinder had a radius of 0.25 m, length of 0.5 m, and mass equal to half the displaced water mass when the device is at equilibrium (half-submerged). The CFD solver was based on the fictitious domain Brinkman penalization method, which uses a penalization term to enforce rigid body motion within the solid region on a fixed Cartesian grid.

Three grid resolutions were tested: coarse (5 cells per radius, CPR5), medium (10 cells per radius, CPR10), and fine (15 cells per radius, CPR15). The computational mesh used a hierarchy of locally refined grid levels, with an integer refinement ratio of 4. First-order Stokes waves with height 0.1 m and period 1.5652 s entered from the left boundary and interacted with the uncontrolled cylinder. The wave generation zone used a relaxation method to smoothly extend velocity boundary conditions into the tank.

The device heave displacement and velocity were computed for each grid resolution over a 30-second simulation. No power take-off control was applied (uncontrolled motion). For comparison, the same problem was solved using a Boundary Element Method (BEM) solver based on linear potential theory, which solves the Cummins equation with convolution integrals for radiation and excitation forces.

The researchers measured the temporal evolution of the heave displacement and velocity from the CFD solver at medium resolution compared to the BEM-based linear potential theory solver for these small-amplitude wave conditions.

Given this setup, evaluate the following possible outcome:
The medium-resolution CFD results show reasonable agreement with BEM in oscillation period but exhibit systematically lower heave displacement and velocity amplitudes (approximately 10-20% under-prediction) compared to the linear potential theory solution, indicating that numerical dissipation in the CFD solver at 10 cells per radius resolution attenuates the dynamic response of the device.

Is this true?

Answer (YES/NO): NO